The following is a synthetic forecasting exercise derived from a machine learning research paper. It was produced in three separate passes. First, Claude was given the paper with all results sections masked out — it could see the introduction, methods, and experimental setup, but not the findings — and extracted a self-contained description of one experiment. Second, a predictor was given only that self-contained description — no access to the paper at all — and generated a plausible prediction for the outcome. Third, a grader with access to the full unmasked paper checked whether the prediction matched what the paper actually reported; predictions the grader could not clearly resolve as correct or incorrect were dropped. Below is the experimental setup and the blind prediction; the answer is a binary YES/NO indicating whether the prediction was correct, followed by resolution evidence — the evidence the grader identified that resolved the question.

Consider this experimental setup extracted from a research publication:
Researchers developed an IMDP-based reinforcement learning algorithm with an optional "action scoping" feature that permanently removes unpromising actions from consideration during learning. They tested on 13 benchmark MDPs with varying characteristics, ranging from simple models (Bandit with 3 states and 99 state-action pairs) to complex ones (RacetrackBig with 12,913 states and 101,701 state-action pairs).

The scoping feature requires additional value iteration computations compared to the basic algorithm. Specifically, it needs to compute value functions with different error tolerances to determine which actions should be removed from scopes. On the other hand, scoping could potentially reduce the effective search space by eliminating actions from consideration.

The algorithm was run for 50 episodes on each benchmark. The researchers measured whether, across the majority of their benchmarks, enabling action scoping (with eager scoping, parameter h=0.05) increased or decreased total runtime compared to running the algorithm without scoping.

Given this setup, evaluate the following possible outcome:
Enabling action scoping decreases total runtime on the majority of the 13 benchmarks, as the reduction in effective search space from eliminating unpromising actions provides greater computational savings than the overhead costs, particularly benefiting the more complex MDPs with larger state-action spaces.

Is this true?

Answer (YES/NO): NO